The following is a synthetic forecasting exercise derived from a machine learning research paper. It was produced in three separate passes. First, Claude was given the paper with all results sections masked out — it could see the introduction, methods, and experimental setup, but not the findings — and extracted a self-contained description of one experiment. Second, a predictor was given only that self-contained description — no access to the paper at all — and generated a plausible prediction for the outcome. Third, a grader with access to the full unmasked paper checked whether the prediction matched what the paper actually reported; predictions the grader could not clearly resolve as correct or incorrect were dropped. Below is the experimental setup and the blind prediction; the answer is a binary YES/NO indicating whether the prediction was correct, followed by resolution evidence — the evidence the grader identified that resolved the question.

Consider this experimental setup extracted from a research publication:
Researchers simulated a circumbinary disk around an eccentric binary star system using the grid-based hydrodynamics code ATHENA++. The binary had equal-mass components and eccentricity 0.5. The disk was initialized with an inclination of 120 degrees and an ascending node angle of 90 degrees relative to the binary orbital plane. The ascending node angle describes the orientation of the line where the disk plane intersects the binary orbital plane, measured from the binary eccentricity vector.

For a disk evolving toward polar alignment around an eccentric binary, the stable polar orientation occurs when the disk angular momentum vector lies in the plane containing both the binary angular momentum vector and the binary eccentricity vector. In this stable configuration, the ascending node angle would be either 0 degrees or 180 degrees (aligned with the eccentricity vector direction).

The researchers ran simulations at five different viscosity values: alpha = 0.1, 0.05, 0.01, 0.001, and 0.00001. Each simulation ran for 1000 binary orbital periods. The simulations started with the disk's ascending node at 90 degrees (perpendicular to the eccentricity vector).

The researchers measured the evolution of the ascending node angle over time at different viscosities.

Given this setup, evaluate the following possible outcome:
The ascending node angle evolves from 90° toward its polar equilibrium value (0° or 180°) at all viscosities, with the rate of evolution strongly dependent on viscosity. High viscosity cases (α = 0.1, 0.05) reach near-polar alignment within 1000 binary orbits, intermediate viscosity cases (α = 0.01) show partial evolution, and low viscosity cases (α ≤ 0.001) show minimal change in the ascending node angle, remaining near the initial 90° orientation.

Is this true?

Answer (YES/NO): NO